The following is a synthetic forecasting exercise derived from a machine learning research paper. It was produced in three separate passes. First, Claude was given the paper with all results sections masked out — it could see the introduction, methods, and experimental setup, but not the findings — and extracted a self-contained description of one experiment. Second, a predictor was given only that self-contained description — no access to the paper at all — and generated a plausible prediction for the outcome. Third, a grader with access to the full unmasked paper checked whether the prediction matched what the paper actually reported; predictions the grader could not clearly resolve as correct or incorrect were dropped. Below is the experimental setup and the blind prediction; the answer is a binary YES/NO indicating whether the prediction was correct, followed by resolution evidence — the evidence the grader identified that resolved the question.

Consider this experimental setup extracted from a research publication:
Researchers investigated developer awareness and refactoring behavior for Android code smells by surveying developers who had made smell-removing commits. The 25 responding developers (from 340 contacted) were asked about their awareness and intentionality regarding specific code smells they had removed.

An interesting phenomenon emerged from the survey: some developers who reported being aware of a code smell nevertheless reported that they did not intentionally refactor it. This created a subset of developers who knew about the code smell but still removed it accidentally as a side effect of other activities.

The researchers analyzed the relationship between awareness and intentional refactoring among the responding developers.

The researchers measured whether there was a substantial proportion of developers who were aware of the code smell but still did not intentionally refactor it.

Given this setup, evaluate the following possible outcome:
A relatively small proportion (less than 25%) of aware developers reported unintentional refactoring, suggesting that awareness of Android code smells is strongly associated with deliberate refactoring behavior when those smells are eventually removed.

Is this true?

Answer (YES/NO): NO